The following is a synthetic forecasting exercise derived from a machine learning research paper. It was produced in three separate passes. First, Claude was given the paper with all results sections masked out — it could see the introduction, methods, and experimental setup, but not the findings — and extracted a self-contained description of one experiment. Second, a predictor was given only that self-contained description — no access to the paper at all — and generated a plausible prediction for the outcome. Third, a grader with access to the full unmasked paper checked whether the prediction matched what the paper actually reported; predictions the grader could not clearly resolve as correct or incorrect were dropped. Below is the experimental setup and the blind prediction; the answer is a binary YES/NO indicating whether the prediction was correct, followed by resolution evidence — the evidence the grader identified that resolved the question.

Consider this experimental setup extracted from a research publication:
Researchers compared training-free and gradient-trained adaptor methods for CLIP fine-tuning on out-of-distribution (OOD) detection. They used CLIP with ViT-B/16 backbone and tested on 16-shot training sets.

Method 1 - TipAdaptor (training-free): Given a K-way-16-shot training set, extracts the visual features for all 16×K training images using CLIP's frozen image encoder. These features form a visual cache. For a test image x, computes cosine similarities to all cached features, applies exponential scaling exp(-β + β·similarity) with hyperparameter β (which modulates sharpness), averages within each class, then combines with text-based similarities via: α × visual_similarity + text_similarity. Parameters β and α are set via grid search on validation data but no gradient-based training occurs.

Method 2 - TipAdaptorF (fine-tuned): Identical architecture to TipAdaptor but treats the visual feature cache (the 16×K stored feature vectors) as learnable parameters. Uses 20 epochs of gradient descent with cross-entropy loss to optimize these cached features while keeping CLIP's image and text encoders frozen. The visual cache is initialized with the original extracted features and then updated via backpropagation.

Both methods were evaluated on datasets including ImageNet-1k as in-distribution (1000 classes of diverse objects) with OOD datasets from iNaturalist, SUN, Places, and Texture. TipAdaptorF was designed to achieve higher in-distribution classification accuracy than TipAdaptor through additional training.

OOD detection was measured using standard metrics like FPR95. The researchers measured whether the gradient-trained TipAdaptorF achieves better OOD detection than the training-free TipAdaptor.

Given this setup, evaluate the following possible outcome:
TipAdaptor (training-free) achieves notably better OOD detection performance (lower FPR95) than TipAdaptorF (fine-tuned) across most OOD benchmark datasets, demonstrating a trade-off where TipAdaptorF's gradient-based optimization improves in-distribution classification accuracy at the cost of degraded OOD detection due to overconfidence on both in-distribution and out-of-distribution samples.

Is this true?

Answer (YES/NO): NO